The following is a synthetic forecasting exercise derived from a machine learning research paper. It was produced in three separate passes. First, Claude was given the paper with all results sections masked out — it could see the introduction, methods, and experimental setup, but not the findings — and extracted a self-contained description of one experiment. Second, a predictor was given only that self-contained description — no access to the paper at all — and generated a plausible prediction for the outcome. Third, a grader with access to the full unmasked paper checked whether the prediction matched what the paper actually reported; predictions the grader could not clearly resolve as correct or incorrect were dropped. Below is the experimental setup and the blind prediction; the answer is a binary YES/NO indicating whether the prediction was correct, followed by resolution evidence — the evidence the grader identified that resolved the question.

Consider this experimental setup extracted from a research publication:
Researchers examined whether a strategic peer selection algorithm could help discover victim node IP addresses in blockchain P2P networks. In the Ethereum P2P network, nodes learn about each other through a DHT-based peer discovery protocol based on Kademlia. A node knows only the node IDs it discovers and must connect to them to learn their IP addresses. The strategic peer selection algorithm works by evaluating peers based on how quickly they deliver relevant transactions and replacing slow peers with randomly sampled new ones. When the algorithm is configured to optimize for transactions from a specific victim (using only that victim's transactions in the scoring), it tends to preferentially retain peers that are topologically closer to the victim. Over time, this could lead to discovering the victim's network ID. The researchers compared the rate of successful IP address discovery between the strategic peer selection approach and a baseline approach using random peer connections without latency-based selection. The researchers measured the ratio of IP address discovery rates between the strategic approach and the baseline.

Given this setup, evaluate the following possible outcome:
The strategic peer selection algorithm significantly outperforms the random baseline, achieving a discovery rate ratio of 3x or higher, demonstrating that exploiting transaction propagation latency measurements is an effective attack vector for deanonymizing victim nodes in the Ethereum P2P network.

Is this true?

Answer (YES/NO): YES